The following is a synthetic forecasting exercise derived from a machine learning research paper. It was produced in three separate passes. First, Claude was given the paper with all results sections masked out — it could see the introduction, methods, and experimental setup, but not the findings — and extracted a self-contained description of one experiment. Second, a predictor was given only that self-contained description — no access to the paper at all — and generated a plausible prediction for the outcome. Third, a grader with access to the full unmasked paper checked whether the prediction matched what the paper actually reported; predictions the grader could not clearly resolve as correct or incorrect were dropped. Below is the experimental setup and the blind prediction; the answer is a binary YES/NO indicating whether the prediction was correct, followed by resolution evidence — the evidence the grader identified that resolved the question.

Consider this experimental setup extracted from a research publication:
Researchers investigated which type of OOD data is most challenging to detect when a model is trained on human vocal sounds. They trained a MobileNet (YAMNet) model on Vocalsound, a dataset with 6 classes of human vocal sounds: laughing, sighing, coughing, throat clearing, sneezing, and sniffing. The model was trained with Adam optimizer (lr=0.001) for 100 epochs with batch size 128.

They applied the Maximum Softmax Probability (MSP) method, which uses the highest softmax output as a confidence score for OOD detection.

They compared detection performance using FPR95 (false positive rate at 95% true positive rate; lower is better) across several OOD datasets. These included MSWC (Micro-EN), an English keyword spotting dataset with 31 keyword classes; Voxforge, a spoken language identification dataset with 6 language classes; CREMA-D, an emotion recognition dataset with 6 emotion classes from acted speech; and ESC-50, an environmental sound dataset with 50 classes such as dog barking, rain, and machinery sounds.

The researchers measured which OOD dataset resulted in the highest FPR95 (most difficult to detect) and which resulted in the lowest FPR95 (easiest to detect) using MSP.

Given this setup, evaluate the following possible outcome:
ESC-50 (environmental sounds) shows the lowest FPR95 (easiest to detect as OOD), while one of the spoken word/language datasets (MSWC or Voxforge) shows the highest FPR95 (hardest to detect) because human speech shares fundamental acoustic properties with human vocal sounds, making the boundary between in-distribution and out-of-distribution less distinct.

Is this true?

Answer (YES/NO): NO